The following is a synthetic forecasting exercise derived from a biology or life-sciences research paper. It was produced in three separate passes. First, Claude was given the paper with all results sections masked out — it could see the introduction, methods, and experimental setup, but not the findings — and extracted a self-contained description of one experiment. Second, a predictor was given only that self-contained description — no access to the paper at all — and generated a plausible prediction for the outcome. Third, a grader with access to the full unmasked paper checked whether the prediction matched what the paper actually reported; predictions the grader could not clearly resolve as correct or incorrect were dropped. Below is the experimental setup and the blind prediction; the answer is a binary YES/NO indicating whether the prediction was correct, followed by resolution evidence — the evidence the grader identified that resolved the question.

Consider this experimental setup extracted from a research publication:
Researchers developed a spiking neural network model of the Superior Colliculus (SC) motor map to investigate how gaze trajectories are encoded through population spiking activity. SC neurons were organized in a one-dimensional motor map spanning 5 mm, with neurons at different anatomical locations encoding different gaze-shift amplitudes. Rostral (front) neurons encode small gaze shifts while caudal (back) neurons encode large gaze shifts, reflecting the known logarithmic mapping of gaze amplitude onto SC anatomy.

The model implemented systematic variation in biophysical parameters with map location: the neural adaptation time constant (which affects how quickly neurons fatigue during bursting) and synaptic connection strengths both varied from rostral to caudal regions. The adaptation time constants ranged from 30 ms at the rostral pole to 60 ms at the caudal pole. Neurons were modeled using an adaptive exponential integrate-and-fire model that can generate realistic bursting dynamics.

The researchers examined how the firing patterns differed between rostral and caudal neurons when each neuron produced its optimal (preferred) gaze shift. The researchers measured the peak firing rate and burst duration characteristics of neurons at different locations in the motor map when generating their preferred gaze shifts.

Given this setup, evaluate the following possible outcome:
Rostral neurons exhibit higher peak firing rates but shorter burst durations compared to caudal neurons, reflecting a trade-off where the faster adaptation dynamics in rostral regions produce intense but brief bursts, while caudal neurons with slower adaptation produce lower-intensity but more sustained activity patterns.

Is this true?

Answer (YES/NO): YES